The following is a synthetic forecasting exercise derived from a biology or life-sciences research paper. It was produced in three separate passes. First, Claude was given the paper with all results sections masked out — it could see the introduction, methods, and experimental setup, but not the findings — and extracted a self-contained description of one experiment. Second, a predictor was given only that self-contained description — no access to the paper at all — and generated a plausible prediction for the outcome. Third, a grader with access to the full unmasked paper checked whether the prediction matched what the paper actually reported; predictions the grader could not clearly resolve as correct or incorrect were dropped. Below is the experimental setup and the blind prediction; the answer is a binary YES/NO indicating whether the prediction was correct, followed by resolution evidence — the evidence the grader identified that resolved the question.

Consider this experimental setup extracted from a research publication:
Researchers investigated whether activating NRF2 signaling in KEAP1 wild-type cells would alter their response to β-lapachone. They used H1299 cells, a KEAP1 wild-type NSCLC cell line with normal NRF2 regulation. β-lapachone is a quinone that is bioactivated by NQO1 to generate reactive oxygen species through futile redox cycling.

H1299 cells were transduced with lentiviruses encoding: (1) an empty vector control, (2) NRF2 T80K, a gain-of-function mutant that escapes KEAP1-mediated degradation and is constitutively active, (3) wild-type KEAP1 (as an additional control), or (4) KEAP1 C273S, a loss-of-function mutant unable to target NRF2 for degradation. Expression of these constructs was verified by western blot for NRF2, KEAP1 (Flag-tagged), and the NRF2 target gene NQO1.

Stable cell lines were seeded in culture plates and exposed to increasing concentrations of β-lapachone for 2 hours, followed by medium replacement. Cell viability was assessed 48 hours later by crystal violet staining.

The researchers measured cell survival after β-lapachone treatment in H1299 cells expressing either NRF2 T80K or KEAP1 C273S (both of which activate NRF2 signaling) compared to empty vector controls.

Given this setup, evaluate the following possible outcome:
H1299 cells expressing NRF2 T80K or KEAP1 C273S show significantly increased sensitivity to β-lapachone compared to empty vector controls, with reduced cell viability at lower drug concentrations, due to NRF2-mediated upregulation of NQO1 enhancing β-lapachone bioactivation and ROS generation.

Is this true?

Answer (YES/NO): NO